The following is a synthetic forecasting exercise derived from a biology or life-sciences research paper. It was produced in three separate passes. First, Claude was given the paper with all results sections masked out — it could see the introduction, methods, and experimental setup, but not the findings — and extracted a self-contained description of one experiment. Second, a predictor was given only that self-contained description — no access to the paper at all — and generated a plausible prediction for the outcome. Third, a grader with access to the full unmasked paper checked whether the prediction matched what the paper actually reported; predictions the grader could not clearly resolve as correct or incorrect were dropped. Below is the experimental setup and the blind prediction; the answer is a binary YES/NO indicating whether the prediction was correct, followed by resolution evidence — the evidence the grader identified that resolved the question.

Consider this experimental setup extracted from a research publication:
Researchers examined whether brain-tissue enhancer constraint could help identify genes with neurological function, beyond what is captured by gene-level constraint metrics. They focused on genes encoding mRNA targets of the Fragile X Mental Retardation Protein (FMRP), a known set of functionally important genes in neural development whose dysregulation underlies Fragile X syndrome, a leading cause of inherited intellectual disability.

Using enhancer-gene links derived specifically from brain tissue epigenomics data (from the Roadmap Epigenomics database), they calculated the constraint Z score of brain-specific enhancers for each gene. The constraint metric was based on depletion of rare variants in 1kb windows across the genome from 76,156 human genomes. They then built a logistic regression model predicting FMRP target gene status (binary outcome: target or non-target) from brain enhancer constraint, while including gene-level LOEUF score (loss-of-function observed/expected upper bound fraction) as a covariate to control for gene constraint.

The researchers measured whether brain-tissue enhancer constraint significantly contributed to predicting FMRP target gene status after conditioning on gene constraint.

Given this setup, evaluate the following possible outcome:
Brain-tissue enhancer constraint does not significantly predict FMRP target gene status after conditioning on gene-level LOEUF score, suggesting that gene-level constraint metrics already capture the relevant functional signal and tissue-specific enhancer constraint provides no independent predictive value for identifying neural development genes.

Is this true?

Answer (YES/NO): NO